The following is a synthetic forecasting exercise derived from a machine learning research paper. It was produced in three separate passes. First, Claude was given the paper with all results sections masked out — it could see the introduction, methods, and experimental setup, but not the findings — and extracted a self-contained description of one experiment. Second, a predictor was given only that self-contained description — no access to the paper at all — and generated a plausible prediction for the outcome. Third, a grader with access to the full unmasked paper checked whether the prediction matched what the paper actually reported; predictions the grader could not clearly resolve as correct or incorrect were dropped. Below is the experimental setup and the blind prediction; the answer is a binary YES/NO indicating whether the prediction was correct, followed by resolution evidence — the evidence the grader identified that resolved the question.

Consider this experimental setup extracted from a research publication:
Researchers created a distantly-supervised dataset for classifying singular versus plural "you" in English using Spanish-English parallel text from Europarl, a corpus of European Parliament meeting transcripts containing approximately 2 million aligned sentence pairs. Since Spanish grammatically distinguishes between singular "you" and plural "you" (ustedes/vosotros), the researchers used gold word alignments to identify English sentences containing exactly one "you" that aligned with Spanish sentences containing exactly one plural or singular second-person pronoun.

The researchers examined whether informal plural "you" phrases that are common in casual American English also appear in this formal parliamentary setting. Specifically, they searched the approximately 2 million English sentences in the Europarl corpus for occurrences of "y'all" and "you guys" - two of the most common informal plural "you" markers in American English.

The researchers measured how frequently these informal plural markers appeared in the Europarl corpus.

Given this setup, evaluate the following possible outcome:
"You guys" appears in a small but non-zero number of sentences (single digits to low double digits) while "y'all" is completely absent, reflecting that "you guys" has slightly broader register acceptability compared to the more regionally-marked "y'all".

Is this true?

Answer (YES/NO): YES